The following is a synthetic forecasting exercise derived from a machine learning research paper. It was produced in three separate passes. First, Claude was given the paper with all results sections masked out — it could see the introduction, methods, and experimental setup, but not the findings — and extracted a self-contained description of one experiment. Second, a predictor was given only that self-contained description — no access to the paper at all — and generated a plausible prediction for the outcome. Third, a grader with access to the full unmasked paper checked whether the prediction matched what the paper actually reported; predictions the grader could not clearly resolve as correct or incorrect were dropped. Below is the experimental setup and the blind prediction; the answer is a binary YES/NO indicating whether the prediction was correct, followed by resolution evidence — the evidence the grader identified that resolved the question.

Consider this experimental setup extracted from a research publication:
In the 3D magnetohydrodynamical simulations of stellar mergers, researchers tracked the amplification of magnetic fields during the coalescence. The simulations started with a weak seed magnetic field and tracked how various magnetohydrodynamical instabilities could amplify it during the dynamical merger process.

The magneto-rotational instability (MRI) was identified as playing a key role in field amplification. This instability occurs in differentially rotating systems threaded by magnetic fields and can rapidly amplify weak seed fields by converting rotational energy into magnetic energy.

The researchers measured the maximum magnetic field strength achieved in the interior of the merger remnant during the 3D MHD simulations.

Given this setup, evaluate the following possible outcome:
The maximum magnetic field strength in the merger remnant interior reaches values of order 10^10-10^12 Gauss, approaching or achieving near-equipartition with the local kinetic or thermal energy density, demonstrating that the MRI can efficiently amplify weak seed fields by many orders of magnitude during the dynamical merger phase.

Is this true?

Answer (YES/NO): NO